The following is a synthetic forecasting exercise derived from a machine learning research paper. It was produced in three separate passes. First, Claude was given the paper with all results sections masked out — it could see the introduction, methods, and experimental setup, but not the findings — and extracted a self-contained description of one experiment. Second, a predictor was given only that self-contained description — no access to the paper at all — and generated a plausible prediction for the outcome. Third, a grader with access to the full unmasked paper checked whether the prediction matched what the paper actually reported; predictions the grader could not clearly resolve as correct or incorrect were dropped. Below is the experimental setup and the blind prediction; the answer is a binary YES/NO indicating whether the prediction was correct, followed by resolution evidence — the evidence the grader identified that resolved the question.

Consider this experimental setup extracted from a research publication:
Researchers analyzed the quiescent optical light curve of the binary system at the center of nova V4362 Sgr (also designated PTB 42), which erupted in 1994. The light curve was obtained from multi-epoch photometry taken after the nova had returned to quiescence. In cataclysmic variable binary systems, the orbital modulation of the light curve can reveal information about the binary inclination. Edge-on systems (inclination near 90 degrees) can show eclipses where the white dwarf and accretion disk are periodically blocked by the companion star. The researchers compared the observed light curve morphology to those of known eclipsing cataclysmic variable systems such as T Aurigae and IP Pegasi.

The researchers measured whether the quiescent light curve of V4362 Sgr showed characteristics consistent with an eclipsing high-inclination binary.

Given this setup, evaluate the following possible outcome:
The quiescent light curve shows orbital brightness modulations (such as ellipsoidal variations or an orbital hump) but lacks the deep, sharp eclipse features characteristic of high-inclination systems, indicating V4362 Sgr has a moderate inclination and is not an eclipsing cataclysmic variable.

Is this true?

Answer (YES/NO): NO